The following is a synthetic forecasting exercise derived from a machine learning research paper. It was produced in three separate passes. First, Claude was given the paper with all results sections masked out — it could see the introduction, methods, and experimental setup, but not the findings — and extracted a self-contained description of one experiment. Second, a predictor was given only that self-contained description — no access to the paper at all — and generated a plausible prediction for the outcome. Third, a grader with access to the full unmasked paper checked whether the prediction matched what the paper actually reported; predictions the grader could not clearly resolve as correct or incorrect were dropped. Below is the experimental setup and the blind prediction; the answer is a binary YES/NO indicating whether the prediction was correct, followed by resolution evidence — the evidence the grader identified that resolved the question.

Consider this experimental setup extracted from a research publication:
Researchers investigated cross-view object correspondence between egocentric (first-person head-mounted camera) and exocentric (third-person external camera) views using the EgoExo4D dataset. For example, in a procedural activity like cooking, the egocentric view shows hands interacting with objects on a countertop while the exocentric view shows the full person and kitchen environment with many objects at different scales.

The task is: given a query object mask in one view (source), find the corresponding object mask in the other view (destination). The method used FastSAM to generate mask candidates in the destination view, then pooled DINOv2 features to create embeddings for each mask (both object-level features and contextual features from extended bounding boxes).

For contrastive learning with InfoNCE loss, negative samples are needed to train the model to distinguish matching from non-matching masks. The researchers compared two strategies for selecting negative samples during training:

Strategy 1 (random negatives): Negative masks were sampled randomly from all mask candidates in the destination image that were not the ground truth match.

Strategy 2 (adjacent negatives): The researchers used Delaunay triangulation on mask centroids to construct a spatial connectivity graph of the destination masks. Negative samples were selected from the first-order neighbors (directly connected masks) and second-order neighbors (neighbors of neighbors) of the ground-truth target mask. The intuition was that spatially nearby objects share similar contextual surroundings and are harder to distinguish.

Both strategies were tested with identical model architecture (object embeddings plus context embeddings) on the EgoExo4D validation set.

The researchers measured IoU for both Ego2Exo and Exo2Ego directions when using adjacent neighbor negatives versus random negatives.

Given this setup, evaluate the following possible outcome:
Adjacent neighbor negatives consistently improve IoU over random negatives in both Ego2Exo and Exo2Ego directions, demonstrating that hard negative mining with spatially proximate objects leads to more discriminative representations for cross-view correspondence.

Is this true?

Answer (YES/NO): YES